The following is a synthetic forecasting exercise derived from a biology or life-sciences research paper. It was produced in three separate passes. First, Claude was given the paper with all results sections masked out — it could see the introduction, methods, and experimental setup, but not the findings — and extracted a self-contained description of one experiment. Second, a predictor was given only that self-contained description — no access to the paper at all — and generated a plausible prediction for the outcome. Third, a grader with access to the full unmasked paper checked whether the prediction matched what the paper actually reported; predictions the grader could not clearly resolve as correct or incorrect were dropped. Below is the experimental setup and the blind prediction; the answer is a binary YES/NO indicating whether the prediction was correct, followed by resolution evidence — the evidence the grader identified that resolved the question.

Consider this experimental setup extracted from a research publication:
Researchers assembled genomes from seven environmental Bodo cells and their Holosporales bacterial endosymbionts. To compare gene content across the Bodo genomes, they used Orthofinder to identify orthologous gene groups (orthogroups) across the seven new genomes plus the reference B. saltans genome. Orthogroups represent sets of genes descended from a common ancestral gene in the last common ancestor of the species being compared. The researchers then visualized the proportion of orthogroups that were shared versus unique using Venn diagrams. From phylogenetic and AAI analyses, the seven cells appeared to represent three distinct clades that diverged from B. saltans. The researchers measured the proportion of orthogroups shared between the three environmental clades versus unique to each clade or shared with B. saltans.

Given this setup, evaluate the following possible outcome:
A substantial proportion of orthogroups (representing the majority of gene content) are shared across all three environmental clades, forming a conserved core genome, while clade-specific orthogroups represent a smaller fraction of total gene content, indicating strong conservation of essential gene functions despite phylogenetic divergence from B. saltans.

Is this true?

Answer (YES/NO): YES